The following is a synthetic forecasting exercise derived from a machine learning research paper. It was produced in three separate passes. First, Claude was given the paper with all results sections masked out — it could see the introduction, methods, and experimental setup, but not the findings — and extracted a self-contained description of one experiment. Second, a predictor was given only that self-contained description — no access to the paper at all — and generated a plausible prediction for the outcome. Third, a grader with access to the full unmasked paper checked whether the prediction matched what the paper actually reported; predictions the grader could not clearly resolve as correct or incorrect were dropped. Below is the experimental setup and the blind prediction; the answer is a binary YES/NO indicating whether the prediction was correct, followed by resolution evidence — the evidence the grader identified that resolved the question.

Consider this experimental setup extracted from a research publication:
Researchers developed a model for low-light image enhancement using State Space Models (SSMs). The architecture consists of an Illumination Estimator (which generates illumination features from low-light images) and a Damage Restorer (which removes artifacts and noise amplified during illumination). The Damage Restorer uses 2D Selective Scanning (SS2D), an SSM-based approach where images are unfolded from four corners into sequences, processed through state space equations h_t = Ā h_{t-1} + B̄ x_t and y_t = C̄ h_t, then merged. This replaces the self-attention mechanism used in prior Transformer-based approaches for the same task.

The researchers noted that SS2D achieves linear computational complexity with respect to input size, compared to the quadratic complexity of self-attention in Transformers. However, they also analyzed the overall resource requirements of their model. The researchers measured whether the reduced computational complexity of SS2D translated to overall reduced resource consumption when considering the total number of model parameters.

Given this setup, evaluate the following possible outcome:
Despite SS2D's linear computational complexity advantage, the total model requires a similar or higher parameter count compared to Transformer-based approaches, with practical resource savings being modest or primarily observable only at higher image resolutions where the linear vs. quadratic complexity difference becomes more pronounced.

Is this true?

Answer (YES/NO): NO